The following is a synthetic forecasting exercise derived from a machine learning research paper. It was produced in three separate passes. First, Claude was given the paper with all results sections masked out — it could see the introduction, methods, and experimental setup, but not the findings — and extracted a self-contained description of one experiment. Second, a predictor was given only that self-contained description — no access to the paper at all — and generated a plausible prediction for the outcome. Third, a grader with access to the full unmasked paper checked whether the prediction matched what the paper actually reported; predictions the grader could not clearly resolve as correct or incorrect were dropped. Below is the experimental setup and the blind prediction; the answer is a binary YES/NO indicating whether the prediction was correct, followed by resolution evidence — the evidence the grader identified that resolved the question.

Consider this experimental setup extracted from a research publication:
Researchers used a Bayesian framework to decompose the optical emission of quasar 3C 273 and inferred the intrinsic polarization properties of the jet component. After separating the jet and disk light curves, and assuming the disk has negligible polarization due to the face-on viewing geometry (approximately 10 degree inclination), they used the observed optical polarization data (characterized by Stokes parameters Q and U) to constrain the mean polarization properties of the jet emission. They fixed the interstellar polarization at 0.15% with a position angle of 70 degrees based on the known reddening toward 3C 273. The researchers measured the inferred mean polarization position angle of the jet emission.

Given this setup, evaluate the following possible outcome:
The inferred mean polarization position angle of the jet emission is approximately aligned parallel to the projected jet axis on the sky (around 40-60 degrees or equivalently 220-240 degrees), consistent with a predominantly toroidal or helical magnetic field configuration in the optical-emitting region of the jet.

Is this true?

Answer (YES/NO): YES